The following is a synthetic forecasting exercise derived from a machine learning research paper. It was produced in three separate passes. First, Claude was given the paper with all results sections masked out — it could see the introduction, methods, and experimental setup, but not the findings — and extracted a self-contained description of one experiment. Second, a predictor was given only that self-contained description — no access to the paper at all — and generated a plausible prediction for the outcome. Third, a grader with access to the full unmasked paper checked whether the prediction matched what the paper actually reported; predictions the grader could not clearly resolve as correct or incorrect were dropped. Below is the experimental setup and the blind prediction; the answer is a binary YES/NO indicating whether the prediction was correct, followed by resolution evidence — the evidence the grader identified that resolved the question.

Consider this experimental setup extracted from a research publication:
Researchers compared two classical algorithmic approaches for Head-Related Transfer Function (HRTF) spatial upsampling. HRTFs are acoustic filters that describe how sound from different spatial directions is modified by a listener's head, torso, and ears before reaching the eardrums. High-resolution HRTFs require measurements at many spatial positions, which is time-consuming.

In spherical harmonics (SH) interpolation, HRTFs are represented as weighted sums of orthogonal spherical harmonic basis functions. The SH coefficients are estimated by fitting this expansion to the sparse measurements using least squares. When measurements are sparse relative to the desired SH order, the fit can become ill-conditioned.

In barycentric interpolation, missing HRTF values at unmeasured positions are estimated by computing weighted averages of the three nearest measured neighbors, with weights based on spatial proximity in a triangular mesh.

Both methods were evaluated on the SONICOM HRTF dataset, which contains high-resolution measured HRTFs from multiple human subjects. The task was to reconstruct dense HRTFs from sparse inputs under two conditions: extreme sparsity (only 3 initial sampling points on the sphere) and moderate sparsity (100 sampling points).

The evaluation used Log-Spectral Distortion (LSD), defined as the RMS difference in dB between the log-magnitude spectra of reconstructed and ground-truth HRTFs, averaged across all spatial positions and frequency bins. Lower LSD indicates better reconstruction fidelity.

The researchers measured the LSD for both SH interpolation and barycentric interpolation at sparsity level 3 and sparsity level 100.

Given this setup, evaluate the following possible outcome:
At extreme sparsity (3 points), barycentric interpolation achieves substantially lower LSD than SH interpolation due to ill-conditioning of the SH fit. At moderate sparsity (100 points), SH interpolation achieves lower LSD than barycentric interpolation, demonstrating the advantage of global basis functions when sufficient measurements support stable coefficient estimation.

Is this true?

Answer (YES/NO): NO